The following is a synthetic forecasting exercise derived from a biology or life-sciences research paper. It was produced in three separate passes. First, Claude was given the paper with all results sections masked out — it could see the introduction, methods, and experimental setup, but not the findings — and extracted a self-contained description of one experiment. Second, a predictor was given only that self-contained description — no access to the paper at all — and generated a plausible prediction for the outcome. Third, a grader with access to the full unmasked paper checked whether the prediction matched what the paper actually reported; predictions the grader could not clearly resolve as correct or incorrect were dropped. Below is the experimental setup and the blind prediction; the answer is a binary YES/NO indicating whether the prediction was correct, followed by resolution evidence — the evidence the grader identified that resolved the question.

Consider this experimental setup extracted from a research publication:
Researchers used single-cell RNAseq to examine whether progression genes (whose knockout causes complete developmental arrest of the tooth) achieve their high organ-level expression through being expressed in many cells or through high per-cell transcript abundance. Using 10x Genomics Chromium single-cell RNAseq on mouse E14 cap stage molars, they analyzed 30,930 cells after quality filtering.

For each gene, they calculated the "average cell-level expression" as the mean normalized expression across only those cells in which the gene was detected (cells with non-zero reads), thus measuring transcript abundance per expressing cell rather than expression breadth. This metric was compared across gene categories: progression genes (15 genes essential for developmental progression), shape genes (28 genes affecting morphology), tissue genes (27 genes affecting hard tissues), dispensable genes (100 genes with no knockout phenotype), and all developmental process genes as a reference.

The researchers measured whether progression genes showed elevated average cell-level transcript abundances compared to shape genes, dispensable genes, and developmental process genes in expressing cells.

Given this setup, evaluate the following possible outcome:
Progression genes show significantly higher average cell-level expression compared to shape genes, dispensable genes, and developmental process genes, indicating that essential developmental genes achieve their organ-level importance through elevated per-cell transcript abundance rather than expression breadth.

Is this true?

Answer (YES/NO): YES